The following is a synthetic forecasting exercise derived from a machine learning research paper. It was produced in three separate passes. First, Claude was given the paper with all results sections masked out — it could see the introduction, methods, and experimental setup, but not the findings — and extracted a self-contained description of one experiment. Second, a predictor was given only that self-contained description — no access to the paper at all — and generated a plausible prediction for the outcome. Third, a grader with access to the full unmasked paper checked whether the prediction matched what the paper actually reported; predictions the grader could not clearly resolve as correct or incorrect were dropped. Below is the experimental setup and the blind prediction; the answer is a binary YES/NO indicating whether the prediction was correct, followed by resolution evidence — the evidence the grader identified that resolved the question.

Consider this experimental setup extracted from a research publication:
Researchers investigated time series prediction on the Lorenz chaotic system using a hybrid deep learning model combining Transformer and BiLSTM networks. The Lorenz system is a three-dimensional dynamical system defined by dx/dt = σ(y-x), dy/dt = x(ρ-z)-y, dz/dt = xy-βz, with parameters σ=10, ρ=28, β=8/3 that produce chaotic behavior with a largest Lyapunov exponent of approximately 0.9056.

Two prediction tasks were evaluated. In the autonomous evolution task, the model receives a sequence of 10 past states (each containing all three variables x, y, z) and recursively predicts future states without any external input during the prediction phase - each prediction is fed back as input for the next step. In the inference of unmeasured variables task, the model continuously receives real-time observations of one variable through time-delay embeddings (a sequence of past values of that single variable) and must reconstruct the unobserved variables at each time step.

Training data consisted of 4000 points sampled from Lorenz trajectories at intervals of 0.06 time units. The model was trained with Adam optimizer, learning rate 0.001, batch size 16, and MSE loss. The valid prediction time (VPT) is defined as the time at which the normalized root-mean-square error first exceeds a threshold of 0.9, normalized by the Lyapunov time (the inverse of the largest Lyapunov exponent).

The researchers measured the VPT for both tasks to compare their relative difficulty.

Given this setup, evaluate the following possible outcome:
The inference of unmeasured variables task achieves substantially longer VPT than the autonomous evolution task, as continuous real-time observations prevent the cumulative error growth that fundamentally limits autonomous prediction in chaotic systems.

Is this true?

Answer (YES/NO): YES